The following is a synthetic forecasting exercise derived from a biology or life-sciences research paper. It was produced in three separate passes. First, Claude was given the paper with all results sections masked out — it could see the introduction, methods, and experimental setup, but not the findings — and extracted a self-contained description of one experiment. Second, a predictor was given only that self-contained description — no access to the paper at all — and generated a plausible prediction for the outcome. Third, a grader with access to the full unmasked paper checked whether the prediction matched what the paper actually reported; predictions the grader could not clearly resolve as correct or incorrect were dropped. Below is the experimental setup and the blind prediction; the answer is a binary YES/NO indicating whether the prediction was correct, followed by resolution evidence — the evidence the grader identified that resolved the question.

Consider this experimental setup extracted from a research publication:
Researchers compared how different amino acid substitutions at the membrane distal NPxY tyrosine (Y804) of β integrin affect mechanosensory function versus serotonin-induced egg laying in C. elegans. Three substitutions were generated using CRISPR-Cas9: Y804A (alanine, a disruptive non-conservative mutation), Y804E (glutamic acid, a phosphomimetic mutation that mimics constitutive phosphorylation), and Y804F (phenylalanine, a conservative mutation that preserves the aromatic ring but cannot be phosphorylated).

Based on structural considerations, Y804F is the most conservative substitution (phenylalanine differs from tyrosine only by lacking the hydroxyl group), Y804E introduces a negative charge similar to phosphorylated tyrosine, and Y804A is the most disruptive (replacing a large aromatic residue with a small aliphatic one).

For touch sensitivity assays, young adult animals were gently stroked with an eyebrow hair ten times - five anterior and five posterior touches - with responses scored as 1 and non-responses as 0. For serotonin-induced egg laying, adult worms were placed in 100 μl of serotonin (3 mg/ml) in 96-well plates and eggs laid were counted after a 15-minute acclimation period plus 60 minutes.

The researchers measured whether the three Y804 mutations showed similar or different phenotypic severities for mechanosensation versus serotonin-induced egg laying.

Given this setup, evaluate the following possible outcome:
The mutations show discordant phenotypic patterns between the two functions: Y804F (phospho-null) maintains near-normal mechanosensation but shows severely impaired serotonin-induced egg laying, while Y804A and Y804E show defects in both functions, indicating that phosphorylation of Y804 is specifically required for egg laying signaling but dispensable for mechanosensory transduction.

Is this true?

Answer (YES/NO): NO